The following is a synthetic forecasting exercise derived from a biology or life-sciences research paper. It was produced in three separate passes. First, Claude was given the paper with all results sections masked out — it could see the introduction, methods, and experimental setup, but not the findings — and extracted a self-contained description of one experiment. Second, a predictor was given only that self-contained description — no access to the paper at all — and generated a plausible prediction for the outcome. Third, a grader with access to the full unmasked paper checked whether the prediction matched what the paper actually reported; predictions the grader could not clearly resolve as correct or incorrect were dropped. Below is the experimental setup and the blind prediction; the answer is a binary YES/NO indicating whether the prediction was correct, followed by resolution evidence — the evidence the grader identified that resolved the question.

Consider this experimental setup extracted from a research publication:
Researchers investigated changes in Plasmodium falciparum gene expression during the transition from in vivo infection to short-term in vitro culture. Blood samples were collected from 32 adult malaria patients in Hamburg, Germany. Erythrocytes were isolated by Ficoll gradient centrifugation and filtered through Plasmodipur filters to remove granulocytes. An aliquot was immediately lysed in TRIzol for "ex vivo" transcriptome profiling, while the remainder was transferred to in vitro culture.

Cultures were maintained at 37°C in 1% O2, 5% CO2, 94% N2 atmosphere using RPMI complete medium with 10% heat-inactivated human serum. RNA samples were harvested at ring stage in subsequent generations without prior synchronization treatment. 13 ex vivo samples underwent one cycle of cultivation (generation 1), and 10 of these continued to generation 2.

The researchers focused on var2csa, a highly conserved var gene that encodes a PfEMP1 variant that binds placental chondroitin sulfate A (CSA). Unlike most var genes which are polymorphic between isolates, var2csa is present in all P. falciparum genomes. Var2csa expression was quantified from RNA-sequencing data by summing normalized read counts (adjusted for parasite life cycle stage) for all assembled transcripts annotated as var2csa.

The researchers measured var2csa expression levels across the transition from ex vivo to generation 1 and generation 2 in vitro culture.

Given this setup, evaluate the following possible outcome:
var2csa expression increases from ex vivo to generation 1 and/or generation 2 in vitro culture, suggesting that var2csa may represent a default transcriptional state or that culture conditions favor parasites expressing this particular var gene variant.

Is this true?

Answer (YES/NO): NO